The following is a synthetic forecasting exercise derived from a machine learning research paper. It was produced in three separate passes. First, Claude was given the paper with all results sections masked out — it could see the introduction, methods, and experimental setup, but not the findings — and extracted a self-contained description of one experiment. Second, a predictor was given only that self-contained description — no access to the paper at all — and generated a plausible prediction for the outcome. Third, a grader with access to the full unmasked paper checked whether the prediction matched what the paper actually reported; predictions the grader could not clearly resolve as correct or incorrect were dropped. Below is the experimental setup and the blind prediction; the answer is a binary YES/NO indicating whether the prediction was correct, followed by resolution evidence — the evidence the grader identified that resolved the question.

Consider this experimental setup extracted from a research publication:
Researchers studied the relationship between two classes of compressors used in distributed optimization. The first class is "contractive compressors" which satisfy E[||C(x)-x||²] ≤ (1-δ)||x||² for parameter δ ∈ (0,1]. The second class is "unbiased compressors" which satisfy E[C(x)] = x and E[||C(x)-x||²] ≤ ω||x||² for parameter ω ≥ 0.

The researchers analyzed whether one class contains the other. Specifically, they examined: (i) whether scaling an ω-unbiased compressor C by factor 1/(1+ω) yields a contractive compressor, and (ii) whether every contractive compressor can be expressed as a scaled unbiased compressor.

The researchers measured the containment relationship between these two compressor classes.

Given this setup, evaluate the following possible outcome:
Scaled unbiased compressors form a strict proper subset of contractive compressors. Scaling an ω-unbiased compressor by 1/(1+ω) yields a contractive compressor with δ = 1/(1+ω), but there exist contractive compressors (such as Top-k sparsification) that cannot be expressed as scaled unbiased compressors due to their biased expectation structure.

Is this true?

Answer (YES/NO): YES